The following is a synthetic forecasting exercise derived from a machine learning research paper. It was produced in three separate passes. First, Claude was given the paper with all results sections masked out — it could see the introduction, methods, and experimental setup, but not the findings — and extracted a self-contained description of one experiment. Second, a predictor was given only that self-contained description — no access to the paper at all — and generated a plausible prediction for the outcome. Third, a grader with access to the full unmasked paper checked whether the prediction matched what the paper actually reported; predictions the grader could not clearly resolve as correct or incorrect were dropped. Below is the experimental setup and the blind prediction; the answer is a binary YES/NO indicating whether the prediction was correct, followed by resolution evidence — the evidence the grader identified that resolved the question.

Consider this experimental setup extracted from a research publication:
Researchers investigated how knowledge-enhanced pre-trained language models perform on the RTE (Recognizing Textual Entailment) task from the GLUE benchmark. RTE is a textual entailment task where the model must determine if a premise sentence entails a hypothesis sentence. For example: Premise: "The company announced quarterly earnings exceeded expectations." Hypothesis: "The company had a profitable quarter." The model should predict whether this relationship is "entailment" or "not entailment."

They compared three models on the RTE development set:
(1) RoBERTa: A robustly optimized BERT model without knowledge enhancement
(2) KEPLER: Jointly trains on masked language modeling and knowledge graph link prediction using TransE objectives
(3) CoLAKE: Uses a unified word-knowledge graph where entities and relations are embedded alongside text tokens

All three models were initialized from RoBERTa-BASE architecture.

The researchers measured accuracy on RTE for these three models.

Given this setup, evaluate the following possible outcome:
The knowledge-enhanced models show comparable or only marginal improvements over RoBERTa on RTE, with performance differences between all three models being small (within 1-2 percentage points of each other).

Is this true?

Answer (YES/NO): NO